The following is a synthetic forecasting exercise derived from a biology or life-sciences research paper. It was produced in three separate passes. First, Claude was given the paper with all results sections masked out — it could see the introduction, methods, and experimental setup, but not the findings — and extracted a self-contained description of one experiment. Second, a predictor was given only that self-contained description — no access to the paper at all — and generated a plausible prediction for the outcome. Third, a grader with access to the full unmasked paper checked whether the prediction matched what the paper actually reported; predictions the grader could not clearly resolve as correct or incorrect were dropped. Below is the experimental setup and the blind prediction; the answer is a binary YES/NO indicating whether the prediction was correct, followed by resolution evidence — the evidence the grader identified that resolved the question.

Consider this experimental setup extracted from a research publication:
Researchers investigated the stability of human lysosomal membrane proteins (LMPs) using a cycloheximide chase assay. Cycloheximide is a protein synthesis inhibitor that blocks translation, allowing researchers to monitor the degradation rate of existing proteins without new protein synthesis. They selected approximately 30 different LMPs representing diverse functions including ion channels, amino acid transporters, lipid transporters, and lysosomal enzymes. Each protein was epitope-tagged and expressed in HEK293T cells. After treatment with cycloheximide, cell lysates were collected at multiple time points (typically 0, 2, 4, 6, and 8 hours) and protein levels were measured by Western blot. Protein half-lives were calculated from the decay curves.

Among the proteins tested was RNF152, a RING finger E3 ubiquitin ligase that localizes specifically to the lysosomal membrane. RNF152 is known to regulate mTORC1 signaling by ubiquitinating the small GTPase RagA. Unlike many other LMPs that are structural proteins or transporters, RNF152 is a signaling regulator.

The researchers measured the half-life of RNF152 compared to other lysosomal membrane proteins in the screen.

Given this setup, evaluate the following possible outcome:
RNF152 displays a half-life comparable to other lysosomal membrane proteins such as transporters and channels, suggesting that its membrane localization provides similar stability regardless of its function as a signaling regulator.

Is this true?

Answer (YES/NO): NO